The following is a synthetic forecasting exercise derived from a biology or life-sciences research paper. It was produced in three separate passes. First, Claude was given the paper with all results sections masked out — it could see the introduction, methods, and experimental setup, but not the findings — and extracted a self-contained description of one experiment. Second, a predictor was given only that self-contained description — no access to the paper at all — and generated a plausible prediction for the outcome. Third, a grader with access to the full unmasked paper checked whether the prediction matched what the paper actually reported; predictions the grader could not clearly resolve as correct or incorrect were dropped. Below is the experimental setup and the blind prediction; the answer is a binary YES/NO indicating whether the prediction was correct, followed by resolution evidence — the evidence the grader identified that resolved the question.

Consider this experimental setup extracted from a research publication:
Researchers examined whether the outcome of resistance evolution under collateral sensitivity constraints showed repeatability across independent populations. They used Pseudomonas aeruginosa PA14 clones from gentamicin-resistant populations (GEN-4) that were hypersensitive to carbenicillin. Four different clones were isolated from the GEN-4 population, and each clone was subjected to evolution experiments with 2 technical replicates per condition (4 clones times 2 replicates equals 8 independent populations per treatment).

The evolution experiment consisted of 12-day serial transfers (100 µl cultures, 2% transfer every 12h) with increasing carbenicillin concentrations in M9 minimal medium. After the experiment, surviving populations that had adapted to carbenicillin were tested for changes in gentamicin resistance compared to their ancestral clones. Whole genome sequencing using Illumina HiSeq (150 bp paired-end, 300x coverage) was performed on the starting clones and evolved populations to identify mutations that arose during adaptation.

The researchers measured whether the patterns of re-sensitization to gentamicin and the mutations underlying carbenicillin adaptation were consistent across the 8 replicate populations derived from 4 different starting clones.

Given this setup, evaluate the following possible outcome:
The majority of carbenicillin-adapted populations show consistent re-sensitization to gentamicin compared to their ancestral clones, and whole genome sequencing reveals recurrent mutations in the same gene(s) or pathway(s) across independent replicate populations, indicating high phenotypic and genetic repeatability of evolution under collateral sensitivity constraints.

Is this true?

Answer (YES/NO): NO